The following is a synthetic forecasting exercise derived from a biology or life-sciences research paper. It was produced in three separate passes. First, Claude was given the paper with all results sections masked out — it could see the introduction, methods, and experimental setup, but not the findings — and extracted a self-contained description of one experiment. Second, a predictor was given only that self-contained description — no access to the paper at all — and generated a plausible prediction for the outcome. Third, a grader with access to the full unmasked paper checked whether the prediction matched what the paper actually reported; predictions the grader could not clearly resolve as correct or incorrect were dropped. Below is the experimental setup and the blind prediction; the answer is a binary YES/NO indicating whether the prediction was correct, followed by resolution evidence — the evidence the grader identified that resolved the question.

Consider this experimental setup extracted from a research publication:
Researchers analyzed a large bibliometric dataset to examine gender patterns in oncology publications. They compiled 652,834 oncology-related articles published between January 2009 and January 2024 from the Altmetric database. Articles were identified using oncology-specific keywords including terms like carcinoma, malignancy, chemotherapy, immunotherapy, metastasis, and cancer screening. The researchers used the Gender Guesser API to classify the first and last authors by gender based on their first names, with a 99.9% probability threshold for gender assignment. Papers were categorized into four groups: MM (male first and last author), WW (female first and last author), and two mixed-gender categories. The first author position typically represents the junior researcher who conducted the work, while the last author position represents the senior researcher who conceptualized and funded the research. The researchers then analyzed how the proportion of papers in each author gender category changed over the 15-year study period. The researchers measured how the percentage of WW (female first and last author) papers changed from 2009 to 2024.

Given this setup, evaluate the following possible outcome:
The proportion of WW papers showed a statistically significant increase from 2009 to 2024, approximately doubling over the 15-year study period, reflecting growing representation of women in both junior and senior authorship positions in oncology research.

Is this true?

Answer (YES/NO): NO